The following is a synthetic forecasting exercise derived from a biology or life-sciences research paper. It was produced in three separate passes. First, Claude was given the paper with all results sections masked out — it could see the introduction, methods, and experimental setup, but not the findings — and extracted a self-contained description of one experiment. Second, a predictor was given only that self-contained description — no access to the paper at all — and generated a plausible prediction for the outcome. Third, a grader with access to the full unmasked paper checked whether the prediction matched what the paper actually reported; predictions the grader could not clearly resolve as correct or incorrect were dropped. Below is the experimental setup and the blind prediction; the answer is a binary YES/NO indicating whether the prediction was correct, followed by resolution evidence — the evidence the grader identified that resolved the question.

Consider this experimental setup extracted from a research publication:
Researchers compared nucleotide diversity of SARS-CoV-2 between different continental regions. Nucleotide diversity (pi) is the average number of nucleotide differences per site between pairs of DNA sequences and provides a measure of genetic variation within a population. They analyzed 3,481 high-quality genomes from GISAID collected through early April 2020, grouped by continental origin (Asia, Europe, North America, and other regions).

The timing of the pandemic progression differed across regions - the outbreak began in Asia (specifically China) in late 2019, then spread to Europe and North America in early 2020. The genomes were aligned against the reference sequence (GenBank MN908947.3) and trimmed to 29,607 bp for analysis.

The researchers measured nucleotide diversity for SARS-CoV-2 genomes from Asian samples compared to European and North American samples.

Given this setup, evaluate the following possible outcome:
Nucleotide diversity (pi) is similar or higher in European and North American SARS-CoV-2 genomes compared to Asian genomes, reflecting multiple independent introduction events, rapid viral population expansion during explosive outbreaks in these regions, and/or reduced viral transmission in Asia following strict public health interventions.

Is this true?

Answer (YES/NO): YES